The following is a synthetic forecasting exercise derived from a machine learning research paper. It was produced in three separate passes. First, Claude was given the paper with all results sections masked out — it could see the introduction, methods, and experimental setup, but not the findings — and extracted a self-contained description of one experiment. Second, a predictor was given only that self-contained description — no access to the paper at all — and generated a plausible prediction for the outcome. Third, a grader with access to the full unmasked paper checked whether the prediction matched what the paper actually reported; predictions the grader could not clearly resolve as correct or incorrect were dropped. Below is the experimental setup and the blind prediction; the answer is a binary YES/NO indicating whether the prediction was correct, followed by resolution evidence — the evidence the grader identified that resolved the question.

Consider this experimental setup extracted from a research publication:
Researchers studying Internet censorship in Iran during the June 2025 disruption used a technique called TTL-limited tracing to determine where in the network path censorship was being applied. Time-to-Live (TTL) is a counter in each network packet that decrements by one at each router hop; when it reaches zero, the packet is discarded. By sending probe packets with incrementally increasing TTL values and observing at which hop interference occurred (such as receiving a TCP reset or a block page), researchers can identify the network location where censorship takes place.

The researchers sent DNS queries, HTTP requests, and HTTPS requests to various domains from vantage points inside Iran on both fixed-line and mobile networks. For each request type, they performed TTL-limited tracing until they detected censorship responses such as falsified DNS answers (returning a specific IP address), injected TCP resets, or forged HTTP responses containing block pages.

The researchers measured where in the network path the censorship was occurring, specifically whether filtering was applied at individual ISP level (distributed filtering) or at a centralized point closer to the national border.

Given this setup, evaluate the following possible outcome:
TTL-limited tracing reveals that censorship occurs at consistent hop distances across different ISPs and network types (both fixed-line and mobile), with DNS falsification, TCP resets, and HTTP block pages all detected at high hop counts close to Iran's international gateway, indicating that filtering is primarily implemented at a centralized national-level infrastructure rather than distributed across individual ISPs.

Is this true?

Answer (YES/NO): YES